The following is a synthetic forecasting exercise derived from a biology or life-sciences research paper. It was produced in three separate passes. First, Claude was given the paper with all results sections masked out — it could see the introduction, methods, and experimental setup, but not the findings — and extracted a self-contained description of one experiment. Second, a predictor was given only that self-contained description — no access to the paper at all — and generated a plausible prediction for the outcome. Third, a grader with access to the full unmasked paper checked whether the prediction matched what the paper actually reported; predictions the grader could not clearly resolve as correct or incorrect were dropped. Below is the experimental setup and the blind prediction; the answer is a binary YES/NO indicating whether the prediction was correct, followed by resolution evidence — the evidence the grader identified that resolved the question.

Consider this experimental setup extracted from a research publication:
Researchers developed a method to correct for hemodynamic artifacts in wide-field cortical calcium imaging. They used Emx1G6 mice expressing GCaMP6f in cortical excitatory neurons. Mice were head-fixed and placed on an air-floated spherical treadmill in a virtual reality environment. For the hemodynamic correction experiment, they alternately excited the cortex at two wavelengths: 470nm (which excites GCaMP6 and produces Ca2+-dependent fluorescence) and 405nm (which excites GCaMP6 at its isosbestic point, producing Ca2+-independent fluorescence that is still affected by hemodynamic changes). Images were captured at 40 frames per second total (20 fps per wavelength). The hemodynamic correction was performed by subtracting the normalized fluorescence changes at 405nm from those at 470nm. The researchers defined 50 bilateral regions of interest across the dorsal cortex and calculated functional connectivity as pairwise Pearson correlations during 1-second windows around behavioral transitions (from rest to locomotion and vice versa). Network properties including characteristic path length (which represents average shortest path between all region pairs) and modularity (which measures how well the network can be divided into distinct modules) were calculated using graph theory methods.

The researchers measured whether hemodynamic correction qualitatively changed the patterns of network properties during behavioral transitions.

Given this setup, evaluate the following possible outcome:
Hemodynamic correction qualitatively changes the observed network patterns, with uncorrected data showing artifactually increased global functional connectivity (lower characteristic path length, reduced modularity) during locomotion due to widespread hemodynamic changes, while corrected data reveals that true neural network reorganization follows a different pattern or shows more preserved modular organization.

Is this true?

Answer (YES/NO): NO